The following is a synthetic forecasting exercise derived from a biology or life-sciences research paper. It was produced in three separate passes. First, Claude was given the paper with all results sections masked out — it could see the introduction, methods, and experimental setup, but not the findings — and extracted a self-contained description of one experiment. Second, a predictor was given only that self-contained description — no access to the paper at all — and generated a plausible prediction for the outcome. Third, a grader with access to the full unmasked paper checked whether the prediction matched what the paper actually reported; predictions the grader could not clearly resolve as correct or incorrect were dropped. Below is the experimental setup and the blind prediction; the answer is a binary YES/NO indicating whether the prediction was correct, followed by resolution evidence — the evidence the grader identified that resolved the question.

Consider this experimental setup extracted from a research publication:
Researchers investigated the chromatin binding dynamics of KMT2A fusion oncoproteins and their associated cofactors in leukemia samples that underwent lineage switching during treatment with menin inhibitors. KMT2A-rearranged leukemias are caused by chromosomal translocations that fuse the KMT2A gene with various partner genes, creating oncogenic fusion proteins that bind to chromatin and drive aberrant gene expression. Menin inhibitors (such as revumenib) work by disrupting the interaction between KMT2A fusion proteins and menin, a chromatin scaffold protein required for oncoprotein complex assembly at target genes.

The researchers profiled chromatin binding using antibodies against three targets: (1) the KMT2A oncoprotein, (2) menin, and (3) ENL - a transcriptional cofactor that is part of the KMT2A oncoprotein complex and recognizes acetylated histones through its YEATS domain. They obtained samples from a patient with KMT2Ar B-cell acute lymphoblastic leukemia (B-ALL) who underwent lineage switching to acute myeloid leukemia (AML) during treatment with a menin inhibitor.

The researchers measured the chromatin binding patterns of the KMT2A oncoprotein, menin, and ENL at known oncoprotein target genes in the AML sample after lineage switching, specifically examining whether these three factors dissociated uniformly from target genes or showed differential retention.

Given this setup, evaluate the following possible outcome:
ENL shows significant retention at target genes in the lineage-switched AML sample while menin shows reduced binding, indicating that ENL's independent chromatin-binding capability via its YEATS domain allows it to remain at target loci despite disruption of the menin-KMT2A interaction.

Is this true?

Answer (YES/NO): YES